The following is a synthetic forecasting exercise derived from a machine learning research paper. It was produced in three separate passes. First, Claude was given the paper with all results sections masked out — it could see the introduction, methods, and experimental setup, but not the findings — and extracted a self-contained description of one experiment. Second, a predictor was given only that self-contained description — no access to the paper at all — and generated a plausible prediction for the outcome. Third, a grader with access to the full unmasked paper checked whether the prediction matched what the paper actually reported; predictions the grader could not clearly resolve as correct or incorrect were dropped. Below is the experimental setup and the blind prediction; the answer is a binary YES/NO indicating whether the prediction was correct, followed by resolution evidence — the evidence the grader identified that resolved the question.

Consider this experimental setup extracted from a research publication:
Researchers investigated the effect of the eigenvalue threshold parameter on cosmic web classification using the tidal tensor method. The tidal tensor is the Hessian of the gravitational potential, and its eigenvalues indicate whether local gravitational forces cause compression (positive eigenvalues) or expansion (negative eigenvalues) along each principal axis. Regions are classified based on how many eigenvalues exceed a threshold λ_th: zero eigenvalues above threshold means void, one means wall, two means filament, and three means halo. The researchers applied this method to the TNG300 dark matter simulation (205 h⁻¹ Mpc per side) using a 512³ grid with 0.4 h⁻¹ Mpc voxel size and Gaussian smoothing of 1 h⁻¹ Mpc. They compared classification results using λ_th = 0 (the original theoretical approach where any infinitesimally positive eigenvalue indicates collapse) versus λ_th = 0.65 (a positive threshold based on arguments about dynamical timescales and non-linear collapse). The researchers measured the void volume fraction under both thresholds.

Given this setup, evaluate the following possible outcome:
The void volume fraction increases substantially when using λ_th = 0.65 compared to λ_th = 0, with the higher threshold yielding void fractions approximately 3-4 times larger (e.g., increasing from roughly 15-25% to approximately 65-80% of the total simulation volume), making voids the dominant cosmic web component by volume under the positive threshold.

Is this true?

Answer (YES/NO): YES